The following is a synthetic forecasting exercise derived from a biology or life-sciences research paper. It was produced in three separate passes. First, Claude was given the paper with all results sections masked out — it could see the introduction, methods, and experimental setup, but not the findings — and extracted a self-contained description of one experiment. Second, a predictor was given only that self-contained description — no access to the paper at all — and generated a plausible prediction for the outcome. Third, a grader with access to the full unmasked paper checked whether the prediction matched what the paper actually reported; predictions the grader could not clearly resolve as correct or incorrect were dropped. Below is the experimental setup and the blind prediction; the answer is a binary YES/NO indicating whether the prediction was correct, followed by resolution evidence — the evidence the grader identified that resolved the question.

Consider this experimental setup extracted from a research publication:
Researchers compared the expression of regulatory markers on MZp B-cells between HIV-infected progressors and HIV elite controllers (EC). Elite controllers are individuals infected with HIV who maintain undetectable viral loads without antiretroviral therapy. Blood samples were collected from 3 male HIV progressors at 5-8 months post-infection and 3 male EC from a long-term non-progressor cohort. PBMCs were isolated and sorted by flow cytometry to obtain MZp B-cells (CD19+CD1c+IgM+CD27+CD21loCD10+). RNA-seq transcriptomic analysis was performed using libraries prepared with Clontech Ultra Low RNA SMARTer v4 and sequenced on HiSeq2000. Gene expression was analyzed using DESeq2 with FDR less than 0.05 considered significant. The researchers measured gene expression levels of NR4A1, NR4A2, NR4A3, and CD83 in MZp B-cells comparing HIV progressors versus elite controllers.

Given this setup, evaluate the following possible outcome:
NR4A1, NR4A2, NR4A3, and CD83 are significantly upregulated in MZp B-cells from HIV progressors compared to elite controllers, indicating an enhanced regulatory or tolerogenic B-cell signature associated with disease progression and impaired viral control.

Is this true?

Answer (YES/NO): NO